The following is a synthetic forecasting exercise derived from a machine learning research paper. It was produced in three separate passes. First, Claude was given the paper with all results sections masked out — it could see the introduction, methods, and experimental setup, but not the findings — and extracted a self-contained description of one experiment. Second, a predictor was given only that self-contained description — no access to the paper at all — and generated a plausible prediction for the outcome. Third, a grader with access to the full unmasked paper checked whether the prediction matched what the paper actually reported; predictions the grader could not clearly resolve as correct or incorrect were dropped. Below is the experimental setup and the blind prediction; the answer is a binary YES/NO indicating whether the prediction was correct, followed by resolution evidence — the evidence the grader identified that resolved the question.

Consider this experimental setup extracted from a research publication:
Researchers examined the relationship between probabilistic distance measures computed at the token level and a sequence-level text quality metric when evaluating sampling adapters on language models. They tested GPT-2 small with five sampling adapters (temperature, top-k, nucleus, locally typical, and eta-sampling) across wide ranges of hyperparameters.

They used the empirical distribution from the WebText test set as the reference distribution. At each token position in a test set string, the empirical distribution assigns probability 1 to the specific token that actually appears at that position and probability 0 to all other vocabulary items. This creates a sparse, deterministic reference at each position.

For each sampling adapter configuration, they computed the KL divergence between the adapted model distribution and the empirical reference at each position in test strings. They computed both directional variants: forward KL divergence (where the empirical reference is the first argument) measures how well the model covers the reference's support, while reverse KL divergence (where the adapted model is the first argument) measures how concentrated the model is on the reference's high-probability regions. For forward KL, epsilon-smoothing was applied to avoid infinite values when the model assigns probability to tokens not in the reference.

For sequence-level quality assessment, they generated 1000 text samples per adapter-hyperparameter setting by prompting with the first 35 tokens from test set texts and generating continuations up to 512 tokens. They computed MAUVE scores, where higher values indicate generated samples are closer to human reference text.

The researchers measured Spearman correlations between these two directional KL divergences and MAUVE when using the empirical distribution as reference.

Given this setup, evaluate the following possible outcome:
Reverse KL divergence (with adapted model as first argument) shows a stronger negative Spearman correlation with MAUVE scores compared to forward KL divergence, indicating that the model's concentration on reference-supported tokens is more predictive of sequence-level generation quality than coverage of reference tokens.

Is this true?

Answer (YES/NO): NO